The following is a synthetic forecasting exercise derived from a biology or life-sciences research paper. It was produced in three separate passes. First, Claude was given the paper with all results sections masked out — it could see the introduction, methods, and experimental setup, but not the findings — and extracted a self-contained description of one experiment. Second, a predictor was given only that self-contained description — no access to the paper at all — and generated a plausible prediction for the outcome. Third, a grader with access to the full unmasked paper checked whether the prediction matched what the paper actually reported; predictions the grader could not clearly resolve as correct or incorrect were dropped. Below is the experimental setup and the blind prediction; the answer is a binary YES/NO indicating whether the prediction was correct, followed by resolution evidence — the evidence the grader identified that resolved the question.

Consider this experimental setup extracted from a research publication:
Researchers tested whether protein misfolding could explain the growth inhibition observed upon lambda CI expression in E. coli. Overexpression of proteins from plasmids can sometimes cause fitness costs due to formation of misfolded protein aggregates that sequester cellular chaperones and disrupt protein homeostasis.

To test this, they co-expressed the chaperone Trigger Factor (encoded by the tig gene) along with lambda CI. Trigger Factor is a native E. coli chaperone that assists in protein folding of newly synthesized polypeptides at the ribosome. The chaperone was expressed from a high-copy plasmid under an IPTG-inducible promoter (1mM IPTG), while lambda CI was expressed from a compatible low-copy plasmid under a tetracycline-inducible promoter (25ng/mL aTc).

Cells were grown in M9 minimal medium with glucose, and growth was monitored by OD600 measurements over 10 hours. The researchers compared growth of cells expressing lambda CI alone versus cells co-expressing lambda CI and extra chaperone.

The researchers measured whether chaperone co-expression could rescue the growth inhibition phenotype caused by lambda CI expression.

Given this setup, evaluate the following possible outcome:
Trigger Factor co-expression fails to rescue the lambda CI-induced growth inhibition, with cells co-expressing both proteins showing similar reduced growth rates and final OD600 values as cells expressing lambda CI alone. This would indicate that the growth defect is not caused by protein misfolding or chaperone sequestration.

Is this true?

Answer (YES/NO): YES